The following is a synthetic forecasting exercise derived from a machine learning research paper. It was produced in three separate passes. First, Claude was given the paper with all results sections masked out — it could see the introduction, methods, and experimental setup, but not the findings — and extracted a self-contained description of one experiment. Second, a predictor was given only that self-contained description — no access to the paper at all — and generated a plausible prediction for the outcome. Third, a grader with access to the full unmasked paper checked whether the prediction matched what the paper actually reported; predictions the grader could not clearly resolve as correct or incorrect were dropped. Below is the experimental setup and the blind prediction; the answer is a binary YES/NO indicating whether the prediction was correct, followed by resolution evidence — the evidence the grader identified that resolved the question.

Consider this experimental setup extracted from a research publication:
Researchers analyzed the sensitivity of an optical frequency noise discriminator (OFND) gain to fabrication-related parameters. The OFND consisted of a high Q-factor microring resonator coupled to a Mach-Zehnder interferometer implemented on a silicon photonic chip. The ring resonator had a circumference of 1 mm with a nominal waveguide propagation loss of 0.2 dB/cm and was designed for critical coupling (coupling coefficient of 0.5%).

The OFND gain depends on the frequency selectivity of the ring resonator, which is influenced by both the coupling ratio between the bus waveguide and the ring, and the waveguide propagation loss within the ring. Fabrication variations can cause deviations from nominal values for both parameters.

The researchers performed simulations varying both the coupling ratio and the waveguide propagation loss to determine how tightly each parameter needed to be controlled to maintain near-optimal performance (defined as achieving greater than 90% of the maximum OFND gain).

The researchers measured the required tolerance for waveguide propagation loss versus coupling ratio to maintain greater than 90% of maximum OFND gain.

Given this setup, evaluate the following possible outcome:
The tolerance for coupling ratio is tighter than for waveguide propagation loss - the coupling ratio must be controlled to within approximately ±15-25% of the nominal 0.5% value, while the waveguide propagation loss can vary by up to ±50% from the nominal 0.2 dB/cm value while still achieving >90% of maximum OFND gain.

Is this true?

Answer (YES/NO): NO